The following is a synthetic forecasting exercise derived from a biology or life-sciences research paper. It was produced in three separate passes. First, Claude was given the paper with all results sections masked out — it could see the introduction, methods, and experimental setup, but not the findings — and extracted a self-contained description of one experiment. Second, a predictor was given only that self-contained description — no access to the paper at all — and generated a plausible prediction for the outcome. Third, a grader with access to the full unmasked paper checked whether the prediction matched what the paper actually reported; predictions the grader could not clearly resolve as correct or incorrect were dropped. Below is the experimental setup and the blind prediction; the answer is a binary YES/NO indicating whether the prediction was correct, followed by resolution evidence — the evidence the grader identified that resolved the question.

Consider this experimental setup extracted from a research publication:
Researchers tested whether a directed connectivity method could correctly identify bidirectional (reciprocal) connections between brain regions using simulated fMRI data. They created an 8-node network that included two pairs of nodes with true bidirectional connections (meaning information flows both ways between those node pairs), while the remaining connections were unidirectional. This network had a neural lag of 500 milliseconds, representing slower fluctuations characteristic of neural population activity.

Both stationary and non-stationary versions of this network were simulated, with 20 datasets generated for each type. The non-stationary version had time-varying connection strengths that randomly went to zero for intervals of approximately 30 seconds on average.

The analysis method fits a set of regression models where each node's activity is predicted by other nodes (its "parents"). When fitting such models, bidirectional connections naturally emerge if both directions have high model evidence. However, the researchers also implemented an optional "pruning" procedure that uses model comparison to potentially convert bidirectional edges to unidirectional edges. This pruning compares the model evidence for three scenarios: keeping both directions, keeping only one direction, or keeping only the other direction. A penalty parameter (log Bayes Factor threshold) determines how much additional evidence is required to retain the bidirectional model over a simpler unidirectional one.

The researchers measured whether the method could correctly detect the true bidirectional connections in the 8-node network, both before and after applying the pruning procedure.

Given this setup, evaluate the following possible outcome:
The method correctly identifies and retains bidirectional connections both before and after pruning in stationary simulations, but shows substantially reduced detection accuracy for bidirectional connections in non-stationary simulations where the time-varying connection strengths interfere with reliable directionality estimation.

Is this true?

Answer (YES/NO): NO